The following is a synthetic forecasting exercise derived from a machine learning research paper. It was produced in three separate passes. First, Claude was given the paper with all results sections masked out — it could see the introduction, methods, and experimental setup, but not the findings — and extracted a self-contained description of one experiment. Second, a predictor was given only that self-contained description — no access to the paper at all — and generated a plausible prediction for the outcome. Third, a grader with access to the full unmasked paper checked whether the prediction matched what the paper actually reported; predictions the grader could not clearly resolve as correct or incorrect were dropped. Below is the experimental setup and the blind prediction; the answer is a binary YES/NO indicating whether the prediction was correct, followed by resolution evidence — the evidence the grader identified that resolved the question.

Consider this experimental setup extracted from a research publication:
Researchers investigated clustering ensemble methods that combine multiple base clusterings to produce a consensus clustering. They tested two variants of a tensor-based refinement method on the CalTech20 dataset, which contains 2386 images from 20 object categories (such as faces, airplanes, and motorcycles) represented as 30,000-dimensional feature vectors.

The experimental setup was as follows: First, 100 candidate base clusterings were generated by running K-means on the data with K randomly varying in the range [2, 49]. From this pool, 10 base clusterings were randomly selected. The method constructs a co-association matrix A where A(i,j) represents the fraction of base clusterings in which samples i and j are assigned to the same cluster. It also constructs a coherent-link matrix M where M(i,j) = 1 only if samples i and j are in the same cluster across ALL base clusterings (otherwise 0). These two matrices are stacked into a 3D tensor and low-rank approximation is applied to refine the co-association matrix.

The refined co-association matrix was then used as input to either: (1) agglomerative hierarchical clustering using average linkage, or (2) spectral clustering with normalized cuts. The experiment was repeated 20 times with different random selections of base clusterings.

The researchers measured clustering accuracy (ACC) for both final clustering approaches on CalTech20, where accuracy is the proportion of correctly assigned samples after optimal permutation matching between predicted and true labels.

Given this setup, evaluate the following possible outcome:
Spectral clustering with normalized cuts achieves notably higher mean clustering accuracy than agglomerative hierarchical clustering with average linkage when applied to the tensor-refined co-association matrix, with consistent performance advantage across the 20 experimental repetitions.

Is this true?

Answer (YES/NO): NO